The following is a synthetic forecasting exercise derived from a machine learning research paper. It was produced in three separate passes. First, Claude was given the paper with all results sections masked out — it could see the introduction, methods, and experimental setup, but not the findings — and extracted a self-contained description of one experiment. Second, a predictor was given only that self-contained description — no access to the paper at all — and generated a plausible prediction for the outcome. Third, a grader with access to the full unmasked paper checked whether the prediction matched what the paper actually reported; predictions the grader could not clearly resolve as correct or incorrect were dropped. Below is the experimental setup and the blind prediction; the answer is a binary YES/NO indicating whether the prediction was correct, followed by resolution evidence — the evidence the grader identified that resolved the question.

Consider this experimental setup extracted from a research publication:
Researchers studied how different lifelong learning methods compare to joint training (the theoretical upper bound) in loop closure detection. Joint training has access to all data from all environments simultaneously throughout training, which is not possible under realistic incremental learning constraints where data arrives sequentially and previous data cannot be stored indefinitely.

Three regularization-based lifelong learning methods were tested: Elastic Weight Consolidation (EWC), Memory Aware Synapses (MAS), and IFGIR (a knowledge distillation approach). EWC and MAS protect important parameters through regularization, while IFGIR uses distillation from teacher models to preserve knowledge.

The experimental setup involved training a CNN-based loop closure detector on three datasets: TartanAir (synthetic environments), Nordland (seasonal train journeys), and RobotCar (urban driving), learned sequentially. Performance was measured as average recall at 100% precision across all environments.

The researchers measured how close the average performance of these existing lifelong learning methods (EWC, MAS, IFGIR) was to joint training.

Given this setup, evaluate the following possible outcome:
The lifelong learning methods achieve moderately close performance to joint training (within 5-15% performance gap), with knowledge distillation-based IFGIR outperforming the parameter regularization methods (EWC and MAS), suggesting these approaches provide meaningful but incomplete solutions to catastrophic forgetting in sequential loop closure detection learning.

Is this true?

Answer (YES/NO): NO